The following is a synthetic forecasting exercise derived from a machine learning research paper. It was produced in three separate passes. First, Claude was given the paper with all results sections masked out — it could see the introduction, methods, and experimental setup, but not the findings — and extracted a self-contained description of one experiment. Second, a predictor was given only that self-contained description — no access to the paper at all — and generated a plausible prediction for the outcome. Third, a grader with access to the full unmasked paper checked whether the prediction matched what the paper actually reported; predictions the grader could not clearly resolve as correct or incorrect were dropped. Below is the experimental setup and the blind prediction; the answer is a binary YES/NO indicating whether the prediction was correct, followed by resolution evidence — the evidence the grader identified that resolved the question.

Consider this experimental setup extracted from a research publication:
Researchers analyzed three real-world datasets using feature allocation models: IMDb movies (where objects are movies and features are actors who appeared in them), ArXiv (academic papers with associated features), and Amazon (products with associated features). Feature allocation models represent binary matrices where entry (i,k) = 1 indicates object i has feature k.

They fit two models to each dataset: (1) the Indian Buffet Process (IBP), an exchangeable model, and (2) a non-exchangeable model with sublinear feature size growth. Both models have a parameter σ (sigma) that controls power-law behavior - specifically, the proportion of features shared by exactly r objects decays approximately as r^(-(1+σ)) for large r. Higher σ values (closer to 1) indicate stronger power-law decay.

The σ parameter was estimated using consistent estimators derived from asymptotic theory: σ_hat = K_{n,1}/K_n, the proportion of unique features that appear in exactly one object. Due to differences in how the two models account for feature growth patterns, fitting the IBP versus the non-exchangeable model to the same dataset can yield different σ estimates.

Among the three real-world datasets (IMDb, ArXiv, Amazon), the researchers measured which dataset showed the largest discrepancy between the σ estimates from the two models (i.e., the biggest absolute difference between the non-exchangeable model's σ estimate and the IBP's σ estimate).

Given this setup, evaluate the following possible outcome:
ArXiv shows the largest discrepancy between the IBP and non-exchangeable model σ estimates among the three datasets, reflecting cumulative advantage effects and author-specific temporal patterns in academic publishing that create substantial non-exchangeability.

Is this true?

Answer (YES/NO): NO